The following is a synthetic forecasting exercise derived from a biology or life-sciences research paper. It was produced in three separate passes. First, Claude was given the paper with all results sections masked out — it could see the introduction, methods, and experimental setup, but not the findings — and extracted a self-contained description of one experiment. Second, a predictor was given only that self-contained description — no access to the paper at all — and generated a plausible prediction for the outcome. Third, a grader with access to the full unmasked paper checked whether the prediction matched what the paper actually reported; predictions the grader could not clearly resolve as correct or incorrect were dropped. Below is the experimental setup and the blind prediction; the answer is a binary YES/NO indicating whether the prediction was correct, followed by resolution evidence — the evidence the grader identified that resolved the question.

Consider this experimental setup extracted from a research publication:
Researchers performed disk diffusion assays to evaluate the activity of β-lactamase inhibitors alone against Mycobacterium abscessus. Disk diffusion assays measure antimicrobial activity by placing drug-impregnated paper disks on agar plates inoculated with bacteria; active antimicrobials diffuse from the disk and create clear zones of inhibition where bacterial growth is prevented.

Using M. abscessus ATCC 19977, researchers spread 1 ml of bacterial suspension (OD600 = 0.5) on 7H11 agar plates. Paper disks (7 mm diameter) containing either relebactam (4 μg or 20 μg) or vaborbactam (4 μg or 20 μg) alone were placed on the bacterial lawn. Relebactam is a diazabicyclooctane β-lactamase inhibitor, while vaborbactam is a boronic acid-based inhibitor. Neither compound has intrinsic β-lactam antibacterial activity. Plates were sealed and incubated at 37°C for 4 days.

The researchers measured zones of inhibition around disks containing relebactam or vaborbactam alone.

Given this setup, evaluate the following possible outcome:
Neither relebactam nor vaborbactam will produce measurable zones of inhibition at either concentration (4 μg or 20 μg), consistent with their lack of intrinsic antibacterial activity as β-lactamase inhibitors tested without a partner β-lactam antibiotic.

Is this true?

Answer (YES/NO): YES